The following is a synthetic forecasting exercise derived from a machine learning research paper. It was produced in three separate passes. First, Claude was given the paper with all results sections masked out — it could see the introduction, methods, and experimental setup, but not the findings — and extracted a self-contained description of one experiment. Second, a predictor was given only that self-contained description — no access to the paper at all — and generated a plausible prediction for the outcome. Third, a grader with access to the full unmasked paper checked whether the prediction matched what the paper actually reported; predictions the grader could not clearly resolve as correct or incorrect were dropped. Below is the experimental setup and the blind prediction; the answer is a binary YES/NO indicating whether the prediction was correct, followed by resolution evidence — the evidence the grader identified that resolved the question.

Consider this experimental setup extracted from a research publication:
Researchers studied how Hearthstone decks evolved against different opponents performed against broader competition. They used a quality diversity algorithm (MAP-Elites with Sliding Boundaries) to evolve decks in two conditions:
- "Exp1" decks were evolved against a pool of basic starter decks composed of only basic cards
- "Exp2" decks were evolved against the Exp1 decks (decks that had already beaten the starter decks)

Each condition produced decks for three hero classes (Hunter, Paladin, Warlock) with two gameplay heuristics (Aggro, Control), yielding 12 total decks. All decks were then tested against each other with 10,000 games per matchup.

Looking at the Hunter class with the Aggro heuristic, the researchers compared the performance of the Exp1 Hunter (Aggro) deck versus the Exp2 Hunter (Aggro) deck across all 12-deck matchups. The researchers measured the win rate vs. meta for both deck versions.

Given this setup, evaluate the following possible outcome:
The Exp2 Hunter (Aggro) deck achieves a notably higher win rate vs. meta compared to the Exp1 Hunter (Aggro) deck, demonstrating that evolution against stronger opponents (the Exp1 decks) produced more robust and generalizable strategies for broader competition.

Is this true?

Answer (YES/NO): NO